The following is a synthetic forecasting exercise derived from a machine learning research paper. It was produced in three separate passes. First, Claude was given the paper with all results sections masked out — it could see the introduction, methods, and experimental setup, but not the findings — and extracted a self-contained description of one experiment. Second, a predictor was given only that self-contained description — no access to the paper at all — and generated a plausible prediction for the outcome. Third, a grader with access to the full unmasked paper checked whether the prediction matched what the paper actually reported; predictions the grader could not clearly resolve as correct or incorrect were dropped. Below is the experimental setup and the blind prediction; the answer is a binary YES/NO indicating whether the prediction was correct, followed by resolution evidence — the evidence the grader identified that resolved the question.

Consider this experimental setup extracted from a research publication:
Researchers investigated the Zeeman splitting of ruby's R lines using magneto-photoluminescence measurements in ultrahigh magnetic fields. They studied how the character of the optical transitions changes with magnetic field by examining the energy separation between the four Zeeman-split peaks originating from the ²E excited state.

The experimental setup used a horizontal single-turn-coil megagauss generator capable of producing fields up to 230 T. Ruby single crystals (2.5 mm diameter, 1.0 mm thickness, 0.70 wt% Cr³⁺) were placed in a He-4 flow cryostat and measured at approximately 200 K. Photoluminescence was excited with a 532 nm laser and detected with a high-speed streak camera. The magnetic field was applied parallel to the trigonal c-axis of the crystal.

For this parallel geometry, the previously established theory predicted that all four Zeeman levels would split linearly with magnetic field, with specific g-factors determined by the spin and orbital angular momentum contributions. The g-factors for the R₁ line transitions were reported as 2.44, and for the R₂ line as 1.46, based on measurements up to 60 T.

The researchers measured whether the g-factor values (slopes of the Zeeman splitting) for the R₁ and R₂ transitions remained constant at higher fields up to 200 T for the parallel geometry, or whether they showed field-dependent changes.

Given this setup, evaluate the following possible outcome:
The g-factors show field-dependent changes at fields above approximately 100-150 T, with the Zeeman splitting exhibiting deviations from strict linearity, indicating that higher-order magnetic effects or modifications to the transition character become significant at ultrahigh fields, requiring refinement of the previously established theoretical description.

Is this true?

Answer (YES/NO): YES